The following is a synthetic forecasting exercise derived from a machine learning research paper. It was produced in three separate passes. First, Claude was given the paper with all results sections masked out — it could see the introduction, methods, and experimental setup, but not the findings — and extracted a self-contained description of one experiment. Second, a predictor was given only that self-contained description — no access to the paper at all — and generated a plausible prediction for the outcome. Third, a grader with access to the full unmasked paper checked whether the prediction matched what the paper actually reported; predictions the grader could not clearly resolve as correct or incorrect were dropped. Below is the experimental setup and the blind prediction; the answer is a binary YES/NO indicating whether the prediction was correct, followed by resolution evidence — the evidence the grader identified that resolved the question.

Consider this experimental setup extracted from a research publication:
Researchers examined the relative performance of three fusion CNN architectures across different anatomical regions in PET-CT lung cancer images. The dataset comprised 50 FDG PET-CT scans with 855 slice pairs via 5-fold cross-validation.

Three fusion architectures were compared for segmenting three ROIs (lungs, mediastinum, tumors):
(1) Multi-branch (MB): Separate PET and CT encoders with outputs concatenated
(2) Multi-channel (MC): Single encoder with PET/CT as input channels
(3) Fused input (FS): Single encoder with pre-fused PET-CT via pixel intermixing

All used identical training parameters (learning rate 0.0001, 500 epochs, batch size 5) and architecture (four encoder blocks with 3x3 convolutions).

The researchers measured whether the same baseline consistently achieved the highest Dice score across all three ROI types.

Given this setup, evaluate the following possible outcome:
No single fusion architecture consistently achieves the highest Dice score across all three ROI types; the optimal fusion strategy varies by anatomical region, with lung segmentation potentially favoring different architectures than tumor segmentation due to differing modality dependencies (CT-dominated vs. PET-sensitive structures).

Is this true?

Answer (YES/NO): YES